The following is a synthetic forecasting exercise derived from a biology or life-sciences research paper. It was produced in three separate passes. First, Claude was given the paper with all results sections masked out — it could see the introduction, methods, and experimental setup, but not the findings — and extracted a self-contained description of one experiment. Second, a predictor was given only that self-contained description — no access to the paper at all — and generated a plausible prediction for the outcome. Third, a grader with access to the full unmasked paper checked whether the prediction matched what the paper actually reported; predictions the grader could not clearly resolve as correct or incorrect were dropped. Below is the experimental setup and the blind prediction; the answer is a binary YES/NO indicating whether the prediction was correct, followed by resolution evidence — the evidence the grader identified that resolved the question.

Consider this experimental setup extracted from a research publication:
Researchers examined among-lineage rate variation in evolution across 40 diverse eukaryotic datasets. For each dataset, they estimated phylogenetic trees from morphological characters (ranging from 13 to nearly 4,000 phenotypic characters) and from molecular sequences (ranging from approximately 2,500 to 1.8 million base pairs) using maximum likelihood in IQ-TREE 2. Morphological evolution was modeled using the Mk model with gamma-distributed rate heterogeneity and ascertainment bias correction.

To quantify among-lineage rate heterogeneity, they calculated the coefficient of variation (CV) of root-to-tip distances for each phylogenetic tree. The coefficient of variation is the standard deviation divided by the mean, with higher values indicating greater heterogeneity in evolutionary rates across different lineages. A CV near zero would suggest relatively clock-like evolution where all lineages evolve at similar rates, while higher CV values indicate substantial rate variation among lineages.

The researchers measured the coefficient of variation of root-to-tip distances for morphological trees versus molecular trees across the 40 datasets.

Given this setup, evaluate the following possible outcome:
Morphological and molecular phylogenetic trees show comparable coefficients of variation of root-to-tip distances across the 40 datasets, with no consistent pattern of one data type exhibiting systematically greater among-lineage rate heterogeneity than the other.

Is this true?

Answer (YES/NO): NO